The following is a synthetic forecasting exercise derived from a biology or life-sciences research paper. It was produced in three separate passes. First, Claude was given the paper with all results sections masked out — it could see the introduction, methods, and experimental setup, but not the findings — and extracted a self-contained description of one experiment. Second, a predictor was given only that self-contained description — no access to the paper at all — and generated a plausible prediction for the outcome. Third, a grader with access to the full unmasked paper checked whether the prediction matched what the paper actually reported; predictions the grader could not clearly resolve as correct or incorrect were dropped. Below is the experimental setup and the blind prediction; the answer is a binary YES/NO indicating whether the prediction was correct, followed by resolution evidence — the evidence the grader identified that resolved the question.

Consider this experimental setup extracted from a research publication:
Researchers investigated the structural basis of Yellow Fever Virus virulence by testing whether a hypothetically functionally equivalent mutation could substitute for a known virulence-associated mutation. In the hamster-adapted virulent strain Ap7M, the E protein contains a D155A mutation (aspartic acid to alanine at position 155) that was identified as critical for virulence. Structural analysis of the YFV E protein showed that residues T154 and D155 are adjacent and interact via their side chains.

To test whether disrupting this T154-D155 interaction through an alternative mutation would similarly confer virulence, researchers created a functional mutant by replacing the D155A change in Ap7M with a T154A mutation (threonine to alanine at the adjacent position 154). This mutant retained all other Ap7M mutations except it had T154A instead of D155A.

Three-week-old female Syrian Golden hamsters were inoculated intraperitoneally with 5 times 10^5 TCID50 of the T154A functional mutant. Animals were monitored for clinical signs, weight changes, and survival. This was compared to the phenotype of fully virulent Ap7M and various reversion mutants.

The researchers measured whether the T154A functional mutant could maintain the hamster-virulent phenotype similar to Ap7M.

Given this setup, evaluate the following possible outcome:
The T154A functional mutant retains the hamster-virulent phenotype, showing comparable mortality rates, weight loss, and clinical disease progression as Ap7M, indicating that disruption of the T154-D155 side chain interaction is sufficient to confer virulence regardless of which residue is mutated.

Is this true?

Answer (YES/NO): NO